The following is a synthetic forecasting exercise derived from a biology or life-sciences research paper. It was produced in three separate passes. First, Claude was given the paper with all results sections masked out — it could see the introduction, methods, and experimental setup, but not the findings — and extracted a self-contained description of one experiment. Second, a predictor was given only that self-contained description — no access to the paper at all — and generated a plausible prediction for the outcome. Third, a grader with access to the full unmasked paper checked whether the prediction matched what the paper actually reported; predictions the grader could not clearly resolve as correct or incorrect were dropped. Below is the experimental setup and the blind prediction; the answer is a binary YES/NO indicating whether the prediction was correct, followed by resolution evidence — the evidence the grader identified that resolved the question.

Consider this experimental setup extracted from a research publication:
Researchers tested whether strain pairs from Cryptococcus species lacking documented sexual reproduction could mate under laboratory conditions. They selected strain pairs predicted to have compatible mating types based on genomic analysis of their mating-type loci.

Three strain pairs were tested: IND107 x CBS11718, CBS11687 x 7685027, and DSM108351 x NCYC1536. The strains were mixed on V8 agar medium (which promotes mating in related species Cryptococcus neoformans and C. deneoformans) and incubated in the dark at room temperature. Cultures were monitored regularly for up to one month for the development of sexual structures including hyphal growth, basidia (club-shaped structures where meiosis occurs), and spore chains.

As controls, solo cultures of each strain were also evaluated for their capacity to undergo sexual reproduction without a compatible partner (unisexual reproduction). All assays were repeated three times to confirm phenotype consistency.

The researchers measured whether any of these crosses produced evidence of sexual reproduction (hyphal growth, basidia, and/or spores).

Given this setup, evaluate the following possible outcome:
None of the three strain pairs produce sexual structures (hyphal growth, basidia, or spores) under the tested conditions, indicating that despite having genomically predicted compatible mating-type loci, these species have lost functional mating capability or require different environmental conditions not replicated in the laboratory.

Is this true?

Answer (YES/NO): NO